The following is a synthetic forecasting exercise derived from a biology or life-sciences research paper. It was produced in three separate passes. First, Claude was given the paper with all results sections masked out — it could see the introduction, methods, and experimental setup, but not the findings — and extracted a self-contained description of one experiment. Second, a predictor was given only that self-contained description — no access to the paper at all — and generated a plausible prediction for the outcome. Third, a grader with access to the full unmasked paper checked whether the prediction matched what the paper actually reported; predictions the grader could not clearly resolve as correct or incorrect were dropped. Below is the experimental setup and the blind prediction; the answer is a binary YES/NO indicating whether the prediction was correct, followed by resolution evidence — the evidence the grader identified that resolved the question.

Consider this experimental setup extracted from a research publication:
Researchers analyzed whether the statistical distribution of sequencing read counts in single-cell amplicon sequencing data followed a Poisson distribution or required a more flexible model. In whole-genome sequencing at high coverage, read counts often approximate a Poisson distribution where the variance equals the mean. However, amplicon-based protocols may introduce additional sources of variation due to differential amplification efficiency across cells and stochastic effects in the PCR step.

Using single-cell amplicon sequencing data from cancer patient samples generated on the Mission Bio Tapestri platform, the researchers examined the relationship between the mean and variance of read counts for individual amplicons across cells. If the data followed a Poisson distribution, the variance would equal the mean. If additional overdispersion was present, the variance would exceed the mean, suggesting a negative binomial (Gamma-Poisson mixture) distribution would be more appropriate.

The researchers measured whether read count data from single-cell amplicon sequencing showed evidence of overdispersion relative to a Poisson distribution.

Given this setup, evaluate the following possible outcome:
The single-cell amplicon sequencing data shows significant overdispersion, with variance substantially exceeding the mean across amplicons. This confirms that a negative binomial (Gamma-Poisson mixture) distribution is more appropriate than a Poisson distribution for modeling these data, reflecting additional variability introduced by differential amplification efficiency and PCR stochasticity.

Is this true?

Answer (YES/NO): YES